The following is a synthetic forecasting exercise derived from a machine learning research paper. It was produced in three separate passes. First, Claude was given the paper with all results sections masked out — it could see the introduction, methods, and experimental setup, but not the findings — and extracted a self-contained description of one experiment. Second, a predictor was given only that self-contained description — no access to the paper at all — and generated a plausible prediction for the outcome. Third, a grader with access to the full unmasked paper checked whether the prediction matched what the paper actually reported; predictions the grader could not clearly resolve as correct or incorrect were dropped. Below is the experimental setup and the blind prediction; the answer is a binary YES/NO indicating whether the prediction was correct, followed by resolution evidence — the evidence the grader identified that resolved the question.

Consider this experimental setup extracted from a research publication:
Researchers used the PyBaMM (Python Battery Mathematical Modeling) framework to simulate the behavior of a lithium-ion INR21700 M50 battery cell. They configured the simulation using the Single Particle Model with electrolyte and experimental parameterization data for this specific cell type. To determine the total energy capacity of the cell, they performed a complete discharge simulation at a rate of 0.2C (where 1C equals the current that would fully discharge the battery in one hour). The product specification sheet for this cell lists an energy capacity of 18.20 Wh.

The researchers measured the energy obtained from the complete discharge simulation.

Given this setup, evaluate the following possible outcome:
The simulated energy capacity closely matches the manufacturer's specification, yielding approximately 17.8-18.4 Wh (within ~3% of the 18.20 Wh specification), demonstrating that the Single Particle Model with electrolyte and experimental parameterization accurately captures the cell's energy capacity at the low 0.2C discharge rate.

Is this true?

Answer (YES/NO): NO